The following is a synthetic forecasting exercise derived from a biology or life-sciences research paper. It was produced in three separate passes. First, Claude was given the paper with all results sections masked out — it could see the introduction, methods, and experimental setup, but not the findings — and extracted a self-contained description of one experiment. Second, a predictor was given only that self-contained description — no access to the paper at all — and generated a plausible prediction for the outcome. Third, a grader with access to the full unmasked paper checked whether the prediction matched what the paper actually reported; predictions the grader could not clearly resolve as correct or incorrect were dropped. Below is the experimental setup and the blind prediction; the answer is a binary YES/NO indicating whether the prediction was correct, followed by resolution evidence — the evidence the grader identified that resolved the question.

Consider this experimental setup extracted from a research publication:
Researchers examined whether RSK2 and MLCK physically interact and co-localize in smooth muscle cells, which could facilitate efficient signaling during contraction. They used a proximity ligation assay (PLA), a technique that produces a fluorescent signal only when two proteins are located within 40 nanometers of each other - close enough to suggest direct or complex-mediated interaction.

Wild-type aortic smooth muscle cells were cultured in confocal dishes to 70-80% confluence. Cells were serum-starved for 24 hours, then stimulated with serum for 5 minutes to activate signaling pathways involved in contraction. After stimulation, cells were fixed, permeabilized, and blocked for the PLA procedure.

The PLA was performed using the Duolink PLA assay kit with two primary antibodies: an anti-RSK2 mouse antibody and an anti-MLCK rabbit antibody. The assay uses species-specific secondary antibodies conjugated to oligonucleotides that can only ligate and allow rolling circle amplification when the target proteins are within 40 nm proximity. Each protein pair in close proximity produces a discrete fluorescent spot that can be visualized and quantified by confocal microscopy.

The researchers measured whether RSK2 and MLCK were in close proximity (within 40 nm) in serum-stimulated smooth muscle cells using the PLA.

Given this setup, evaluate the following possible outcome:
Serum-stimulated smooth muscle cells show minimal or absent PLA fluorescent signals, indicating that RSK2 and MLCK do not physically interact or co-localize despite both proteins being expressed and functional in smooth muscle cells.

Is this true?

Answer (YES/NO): NO